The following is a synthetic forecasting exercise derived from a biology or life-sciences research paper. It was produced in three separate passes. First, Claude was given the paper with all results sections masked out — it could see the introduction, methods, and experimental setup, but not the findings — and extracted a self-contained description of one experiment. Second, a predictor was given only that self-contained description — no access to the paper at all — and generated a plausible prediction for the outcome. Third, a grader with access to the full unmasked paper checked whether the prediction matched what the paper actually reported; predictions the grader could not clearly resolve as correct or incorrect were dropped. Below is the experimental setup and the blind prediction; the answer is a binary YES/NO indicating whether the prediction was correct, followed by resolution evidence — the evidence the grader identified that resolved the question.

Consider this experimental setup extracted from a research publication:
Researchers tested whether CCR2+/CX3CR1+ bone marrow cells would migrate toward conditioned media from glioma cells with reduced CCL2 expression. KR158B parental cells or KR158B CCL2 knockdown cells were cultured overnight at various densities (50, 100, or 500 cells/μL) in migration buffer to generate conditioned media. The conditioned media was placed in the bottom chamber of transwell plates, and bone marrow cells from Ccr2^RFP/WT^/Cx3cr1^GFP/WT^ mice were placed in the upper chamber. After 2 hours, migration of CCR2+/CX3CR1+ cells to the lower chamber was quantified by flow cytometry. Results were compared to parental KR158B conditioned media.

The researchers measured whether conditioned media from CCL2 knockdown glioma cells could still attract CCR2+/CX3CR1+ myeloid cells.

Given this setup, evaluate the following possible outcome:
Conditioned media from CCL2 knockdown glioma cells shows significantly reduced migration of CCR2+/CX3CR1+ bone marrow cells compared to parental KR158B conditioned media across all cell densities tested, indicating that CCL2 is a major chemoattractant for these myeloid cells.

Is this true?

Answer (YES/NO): NO